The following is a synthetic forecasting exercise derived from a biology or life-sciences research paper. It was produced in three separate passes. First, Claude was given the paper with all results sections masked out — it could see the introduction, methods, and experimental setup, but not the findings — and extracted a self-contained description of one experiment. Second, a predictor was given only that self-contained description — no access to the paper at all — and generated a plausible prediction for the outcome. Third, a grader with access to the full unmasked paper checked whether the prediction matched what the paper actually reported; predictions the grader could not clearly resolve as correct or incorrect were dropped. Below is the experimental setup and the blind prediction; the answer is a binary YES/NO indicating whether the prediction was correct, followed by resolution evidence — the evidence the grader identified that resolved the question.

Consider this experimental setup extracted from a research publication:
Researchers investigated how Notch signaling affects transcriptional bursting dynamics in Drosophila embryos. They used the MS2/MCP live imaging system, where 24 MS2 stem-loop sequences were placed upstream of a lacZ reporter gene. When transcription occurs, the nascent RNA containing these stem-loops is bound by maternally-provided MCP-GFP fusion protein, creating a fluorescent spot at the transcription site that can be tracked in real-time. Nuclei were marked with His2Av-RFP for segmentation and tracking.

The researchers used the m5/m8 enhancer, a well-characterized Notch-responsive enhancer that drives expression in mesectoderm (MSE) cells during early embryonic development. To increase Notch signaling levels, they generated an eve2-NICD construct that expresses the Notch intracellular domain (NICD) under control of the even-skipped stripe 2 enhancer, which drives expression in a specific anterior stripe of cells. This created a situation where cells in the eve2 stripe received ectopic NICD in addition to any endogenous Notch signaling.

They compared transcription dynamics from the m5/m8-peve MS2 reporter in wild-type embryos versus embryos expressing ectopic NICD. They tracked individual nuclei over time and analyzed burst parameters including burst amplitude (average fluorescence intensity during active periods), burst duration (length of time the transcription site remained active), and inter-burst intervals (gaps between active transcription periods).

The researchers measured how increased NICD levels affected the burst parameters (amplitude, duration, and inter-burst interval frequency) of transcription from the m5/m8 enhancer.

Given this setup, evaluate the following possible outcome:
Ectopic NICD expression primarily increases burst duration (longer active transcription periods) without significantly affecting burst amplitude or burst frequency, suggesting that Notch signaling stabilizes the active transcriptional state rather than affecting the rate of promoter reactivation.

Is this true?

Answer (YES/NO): NO